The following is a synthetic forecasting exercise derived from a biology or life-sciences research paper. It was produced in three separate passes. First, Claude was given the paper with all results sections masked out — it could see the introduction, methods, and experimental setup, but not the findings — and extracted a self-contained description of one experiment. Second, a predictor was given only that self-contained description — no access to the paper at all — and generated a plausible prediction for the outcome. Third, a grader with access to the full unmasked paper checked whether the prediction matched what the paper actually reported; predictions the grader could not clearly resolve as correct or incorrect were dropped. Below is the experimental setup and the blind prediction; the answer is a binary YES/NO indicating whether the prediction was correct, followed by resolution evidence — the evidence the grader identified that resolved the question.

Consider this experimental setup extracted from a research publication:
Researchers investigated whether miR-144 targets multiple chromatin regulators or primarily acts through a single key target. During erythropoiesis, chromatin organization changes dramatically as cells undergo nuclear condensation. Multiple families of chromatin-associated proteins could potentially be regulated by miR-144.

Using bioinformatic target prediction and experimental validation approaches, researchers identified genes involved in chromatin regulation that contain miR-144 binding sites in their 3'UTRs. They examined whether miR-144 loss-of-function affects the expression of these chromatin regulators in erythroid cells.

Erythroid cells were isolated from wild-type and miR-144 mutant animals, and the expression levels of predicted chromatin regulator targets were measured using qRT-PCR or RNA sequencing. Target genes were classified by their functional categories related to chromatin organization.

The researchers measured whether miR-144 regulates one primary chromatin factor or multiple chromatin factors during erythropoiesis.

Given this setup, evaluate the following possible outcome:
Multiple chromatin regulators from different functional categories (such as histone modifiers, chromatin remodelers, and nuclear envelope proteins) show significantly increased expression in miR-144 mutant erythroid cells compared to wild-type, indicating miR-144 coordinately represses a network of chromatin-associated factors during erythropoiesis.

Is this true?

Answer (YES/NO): YES